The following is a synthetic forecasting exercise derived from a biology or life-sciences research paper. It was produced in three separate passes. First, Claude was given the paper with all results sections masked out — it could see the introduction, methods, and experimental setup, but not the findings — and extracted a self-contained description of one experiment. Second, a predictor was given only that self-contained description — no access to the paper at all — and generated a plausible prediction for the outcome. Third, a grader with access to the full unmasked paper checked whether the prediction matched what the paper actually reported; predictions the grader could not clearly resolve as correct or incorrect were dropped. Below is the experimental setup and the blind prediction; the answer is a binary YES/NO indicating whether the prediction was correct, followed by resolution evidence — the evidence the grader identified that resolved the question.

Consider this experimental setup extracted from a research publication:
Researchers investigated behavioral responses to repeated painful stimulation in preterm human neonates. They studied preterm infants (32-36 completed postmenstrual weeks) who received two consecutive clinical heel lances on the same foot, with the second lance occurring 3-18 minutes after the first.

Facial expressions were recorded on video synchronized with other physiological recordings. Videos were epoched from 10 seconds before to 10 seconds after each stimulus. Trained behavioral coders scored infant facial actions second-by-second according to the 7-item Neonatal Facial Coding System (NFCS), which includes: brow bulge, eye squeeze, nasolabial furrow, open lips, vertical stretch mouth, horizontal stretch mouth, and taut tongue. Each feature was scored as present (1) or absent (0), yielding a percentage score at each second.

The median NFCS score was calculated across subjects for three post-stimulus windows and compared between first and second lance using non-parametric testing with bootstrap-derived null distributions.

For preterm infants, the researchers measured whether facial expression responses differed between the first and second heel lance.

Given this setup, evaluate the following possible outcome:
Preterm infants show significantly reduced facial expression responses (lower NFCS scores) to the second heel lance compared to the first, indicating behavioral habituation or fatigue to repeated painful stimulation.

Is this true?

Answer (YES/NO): NO